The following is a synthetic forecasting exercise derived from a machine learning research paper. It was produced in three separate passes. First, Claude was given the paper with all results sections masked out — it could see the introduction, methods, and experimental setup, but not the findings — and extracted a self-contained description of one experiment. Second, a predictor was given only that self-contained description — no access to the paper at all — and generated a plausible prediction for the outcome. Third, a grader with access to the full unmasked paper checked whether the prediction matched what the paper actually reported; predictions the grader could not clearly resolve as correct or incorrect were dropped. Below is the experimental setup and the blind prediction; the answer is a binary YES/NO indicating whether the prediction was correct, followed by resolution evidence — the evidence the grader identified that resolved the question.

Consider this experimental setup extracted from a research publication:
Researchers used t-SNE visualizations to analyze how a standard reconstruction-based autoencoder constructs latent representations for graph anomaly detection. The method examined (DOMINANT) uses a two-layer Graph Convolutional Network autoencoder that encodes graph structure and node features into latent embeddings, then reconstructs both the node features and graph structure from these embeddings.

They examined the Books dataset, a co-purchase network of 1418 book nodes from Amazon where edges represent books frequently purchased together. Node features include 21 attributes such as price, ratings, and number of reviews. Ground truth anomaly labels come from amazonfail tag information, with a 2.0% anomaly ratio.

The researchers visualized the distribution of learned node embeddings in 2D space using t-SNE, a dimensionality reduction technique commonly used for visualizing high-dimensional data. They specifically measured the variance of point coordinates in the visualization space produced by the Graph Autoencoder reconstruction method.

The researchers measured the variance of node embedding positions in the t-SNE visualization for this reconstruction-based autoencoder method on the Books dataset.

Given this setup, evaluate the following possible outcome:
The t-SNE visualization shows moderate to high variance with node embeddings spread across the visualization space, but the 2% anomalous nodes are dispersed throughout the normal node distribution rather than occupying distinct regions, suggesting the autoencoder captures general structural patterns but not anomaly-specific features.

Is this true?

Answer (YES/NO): NO